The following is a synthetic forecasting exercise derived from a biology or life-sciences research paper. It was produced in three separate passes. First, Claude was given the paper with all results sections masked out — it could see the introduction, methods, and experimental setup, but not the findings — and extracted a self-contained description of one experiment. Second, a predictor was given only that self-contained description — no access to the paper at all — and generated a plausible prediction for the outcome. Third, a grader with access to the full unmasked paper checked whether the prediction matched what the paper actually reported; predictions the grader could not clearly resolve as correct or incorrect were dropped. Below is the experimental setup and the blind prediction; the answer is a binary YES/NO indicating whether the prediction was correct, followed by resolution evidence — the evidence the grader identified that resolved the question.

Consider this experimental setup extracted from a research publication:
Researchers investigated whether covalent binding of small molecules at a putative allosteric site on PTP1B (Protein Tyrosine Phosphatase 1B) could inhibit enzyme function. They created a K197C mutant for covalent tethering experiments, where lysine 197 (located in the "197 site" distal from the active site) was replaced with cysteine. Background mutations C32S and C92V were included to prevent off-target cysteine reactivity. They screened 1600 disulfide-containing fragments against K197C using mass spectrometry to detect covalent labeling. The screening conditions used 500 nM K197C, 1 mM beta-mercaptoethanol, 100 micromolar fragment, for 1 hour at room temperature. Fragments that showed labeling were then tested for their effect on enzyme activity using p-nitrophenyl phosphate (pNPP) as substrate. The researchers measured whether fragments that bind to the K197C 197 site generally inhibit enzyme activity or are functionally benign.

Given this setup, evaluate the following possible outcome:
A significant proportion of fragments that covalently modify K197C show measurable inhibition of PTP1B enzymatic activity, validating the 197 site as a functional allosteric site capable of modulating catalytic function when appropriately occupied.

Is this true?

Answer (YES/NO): NO